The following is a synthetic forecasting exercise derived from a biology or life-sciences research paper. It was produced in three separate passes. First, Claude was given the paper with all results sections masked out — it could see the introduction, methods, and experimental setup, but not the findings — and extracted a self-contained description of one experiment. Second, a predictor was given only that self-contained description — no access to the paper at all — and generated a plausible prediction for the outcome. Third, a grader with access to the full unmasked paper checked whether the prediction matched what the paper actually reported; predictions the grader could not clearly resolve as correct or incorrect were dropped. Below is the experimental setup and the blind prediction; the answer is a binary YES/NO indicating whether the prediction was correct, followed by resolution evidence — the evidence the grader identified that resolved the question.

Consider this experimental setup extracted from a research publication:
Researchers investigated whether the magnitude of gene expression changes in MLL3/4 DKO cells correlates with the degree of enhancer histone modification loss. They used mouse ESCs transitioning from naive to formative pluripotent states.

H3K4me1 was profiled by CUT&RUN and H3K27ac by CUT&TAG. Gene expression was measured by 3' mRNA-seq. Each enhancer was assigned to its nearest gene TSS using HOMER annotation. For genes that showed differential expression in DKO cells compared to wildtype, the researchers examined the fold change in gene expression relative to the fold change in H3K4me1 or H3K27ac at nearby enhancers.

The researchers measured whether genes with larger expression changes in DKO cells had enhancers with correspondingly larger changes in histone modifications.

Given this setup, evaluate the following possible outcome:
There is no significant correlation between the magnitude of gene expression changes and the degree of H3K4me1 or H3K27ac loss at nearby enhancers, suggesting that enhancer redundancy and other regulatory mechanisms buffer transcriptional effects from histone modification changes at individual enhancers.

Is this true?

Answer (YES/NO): NO